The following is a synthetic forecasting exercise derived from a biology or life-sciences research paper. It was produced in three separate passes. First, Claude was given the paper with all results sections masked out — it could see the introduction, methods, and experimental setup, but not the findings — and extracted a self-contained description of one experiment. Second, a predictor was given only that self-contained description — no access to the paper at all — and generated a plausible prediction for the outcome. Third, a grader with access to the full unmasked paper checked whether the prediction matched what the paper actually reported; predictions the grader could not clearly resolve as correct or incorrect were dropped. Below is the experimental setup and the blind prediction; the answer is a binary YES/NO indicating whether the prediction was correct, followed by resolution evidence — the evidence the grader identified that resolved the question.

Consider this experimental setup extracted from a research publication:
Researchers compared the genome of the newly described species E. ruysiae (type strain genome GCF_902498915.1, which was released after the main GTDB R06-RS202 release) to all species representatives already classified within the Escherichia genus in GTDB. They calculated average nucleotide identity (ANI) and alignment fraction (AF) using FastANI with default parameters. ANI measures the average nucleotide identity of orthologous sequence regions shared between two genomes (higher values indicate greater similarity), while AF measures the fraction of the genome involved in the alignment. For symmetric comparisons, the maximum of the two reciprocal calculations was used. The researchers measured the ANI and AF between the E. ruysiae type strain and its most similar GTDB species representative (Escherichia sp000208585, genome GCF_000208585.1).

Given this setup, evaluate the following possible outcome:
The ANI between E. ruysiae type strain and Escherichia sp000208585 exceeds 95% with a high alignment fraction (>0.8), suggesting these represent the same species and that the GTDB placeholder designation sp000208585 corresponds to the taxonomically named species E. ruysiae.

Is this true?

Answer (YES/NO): YES